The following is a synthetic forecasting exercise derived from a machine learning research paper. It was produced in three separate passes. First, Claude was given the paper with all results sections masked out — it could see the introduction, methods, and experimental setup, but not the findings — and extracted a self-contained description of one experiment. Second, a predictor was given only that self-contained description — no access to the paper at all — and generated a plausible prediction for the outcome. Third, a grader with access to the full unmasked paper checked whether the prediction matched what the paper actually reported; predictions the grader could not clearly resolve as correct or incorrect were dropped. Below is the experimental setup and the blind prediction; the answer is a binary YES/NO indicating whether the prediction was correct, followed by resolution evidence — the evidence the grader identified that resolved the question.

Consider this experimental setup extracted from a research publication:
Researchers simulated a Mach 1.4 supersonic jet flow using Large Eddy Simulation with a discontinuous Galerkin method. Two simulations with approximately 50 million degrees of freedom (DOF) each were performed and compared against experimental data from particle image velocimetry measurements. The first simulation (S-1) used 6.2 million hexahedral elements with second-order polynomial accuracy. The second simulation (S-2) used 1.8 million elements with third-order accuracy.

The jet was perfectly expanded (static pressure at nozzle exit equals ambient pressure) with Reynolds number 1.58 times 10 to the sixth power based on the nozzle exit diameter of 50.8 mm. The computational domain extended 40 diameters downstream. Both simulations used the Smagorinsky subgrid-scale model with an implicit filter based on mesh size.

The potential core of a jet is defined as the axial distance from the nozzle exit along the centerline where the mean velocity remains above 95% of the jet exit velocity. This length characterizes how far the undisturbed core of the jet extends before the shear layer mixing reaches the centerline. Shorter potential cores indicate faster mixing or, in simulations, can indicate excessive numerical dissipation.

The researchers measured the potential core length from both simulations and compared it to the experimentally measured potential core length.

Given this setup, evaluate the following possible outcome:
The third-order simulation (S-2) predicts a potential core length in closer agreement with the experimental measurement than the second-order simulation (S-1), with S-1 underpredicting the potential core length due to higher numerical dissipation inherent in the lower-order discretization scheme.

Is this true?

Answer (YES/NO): NO